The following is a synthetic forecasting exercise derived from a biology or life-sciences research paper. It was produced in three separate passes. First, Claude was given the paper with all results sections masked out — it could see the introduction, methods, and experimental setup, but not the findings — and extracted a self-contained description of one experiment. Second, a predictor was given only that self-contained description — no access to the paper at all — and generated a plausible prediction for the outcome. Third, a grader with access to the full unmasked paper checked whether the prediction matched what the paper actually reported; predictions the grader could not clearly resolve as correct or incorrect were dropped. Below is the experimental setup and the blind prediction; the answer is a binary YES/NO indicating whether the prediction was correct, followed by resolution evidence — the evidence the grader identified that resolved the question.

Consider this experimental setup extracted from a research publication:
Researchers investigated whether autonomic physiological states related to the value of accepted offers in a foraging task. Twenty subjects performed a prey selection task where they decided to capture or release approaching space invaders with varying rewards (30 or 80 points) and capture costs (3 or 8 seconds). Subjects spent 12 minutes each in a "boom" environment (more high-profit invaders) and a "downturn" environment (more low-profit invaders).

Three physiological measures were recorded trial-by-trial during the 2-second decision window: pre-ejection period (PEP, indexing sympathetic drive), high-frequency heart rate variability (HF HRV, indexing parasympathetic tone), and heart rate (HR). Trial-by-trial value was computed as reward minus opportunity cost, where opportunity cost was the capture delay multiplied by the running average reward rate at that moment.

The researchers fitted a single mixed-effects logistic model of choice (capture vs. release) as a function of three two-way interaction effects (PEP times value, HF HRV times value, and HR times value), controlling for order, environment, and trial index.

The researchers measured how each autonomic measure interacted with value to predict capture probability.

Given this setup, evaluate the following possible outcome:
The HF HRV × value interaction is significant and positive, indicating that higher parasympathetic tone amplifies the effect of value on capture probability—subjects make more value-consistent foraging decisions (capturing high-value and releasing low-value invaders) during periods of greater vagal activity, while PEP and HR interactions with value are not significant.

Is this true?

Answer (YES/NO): NO